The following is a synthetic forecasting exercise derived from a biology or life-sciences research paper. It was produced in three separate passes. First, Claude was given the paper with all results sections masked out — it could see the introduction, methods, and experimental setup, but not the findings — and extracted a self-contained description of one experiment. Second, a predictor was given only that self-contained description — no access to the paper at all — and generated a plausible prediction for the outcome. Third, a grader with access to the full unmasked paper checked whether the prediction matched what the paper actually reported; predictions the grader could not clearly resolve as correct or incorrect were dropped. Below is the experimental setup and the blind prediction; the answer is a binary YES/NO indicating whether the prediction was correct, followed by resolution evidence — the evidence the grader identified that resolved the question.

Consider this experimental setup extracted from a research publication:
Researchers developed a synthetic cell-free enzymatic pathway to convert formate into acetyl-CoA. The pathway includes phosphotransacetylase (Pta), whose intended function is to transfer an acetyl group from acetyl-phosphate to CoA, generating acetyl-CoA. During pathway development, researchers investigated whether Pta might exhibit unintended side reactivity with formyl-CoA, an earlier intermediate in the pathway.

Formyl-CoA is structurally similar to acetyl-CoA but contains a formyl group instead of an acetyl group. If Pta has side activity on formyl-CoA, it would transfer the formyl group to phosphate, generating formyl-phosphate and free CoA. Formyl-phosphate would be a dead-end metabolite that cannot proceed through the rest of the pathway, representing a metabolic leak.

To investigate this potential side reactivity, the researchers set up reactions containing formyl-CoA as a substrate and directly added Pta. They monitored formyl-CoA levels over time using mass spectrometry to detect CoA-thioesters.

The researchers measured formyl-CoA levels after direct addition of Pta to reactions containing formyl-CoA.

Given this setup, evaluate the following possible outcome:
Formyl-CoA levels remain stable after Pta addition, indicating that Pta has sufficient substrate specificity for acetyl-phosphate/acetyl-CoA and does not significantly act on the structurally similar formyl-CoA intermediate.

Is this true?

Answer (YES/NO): NO